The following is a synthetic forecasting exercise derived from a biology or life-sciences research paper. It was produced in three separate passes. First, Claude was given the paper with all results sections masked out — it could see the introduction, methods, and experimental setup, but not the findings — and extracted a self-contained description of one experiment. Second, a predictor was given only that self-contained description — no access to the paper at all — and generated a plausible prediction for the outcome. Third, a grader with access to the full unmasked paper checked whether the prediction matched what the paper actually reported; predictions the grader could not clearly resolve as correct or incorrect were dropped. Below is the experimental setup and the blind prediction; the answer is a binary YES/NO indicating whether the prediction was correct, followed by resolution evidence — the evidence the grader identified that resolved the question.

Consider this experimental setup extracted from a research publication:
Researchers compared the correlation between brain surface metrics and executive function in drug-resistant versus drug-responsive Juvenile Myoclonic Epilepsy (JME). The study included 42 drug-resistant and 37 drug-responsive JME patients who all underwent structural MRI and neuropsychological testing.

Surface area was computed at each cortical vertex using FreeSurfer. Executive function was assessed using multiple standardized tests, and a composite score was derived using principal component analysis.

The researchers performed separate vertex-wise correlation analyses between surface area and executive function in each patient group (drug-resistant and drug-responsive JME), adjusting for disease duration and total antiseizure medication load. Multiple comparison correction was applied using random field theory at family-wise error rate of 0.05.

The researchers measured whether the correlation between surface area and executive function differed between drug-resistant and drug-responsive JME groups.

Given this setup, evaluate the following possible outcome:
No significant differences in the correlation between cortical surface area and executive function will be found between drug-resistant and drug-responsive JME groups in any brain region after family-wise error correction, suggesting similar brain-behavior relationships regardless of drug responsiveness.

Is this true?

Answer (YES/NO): NO